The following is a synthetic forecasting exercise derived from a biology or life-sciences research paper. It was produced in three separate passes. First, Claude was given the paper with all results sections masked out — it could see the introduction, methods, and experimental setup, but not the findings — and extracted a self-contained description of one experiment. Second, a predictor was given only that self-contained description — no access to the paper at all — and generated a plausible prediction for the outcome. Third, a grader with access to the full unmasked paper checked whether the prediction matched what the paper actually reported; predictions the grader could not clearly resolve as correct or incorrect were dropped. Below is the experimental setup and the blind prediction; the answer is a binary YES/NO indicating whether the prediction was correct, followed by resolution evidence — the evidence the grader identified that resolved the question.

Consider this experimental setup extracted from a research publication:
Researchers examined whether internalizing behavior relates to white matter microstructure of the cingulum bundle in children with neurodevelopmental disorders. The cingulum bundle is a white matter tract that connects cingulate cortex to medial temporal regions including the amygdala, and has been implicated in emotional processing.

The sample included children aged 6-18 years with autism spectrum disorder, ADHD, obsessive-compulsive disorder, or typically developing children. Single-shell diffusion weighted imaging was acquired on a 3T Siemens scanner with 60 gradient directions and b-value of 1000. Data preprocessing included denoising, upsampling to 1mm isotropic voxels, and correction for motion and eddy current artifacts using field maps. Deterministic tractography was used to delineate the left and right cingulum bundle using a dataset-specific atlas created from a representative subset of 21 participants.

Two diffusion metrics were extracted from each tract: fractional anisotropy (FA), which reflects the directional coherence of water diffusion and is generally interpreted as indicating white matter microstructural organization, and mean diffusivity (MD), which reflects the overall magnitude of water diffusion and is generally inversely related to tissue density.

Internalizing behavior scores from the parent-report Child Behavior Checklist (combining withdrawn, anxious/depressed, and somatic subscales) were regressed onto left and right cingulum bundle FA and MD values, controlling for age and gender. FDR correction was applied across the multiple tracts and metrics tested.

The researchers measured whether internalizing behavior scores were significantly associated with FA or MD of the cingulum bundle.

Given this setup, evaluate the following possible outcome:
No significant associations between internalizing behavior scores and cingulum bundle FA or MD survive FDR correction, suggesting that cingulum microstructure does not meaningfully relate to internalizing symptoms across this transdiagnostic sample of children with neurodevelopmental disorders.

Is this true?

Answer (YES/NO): YES